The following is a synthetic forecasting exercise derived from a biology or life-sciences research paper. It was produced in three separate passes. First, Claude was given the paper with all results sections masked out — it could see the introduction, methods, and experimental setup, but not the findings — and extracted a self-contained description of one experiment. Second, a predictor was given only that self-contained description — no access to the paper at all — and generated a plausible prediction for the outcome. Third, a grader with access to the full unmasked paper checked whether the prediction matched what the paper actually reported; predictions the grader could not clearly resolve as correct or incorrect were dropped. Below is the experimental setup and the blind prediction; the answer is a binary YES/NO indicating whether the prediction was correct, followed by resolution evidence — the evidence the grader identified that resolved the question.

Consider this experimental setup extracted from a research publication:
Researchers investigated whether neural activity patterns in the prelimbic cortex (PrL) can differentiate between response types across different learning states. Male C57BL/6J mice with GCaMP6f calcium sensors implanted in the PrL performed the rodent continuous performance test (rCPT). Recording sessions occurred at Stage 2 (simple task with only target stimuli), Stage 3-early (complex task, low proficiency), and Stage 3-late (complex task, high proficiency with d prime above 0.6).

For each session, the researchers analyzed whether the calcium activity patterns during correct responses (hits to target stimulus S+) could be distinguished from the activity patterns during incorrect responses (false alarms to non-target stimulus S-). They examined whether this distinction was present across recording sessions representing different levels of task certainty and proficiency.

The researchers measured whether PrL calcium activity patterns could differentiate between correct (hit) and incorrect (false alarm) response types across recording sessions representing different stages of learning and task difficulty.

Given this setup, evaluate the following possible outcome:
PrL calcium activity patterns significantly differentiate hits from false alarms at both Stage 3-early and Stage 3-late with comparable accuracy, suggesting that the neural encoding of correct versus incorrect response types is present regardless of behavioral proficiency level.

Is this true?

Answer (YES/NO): NO